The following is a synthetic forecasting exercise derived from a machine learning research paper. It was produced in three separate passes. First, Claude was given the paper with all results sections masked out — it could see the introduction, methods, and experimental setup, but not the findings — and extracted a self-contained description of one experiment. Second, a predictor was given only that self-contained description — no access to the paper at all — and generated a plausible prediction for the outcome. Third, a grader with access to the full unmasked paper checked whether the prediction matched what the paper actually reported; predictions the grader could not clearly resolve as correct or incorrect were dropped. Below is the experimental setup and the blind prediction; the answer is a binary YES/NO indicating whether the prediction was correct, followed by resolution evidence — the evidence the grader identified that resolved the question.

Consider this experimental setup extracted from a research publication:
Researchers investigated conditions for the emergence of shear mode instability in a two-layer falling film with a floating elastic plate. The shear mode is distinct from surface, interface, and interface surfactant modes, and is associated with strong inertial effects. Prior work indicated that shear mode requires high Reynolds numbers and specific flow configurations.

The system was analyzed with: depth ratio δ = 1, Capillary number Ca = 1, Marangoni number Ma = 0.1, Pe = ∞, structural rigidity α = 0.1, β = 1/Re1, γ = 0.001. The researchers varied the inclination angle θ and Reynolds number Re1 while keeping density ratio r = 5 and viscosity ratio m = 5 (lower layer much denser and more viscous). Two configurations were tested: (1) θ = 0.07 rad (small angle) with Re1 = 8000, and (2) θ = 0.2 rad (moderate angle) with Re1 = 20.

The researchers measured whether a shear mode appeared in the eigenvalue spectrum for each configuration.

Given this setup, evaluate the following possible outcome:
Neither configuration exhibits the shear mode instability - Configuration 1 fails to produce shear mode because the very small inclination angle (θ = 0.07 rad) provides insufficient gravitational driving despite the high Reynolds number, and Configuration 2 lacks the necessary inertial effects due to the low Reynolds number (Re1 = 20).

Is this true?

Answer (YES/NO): NO